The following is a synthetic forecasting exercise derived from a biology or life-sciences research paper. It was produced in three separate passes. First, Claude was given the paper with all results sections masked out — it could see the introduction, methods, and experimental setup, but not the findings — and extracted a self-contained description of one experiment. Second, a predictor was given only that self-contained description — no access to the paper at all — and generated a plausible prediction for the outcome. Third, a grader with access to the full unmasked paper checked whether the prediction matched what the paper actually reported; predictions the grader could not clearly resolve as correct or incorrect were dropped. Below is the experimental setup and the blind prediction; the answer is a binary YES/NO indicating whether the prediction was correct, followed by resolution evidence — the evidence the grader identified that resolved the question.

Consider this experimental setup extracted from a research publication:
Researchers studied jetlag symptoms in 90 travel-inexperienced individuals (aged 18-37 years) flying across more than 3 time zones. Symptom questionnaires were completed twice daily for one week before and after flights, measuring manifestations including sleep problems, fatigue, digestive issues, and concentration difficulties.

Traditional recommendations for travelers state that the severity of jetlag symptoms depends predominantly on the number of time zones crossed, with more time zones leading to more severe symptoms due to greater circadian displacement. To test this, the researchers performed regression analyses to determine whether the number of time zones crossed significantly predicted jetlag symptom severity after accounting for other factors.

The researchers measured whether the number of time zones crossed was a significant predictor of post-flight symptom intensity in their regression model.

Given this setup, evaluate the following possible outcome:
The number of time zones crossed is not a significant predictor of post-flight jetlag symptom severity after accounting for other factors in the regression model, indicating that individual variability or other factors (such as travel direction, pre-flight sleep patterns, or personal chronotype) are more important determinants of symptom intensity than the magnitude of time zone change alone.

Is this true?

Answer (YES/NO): NO